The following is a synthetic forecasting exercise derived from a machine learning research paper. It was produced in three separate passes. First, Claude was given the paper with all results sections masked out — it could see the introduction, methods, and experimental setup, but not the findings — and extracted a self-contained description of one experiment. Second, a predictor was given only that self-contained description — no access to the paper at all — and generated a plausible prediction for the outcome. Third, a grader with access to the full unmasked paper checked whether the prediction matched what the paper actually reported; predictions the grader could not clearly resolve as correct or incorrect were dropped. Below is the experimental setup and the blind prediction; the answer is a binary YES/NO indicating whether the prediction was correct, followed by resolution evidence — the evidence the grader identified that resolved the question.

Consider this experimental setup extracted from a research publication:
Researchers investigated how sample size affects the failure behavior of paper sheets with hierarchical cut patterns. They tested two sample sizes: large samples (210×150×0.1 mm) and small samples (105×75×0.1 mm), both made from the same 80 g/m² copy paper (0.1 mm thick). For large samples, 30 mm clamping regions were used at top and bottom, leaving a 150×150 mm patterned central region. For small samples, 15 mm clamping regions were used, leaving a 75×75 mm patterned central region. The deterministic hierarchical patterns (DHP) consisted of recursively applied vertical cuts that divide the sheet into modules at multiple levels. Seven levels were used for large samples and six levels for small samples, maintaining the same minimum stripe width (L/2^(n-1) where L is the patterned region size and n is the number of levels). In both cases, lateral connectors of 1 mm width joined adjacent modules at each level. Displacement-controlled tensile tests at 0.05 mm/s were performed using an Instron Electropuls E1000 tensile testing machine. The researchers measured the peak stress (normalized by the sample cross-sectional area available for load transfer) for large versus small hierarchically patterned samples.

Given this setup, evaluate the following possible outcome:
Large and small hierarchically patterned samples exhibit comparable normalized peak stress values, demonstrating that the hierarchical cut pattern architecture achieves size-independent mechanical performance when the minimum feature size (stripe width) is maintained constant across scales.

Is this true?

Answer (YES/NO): NO